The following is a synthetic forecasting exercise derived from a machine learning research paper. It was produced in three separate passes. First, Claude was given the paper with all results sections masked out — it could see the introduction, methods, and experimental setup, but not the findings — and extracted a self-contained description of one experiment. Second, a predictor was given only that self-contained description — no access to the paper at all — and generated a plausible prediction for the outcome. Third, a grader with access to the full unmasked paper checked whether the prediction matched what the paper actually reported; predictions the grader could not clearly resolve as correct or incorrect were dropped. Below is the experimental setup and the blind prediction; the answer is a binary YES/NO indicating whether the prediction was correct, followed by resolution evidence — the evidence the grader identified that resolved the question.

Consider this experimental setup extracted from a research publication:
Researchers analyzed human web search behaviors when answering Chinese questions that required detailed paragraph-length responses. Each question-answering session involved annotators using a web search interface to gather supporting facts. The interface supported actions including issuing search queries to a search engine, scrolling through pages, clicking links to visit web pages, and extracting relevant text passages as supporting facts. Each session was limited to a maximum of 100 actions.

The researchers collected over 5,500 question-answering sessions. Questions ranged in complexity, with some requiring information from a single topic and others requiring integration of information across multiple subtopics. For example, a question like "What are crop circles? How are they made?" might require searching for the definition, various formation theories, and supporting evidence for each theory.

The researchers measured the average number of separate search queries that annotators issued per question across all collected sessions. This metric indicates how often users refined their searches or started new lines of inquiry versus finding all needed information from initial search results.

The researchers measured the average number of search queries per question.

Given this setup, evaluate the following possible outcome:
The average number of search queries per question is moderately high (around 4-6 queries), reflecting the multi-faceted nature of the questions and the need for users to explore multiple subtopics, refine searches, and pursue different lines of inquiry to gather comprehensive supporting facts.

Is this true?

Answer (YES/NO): NO